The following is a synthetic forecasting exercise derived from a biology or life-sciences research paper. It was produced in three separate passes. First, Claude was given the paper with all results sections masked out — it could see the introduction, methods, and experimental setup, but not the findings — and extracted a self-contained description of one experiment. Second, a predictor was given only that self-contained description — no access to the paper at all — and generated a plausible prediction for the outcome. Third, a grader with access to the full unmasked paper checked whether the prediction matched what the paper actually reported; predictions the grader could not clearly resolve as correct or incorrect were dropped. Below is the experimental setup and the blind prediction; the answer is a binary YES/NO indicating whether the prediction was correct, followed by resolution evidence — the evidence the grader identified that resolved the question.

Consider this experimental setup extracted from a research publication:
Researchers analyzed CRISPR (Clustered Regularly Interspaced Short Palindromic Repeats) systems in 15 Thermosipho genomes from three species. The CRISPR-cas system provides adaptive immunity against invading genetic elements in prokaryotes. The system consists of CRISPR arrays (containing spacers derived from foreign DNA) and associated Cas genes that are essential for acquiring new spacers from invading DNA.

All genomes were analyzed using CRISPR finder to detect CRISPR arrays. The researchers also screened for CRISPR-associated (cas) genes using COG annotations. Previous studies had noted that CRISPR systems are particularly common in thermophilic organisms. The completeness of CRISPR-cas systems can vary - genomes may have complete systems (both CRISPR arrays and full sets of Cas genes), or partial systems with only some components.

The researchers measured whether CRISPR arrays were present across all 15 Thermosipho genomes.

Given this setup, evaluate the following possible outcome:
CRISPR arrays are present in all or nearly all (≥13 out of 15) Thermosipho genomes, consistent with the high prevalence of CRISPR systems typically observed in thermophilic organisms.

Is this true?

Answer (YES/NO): YES